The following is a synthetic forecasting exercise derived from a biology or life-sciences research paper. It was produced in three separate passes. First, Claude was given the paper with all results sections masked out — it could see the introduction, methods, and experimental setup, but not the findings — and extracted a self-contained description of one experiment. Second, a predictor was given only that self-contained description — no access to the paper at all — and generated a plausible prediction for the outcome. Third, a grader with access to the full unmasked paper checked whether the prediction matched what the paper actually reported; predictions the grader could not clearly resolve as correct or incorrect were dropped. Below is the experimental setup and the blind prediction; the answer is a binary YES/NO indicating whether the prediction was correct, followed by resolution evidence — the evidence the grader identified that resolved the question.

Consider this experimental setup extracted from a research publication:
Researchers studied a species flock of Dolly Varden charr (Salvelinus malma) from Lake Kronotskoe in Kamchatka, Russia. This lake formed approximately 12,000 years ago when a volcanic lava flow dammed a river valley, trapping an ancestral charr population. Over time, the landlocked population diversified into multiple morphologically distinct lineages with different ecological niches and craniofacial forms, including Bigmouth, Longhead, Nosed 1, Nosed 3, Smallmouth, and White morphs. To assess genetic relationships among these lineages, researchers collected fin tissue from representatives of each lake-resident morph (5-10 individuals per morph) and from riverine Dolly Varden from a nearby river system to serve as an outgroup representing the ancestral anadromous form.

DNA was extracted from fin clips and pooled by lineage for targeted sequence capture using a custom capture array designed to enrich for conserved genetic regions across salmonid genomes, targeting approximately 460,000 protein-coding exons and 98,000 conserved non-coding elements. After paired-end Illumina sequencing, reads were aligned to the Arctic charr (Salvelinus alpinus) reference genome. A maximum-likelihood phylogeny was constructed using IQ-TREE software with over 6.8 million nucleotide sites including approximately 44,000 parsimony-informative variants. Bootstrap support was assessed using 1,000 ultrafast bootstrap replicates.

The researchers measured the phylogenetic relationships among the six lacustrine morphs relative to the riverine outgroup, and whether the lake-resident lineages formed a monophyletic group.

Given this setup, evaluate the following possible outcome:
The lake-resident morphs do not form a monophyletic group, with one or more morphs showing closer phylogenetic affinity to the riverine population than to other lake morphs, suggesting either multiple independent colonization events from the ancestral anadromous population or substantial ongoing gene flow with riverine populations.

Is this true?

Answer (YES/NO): NO